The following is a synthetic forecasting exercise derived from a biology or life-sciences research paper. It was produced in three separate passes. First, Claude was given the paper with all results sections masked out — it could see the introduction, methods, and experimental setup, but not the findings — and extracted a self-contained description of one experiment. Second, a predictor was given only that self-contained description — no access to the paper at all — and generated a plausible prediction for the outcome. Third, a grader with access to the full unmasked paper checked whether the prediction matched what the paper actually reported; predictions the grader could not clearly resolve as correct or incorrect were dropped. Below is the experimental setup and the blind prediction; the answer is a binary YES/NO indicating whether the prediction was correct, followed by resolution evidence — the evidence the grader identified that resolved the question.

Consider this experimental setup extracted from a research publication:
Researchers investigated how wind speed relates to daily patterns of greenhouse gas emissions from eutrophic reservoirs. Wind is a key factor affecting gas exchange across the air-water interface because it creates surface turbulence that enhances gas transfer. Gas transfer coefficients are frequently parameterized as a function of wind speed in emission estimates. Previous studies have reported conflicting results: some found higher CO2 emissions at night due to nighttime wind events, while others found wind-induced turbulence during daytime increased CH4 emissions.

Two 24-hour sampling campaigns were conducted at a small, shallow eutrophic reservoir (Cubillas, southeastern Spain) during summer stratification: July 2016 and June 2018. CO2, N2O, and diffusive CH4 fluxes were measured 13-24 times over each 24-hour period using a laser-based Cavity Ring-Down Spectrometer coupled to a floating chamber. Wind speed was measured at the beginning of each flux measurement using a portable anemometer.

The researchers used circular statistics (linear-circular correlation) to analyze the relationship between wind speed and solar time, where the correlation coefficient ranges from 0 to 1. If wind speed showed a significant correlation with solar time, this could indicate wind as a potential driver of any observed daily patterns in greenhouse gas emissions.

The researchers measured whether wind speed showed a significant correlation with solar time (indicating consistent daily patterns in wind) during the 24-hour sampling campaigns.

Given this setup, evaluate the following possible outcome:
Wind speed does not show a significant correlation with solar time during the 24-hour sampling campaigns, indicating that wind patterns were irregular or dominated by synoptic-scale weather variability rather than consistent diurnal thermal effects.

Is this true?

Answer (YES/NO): NO